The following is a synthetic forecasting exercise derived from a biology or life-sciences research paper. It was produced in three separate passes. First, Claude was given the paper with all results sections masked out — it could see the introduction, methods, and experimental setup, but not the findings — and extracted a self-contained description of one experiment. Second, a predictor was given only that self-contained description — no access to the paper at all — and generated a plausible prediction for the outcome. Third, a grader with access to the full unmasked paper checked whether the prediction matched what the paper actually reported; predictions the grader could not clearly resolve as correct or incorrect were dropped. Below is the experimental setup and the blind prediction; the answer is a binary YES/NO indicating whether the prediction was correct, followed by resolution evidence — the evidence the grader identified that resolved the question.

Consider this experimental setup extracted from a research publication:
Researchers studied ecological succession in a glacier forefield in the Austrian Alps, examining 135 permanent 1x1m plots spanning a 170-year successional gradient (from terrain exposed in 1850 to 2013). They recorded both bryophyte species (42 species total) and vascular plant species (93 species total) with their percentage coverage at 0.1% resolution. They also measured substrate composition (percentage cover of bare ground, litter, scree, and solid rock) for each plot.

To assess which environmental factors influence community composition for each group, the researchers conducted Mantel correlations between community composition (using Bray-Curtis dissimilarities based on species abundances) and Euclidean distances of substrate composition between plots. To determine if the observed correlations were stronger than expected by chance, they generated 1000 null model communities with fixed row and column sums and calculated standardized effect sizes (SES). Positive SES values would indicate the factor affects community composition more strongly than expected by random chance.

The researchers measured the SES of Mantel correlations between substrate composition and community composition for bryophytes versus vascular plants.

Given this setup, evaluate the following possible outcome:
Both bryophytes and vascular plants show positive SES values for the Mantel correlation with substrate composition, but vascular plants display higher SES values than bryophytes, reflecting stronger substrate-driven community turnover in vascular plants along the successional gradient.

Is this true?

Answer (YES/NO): NO